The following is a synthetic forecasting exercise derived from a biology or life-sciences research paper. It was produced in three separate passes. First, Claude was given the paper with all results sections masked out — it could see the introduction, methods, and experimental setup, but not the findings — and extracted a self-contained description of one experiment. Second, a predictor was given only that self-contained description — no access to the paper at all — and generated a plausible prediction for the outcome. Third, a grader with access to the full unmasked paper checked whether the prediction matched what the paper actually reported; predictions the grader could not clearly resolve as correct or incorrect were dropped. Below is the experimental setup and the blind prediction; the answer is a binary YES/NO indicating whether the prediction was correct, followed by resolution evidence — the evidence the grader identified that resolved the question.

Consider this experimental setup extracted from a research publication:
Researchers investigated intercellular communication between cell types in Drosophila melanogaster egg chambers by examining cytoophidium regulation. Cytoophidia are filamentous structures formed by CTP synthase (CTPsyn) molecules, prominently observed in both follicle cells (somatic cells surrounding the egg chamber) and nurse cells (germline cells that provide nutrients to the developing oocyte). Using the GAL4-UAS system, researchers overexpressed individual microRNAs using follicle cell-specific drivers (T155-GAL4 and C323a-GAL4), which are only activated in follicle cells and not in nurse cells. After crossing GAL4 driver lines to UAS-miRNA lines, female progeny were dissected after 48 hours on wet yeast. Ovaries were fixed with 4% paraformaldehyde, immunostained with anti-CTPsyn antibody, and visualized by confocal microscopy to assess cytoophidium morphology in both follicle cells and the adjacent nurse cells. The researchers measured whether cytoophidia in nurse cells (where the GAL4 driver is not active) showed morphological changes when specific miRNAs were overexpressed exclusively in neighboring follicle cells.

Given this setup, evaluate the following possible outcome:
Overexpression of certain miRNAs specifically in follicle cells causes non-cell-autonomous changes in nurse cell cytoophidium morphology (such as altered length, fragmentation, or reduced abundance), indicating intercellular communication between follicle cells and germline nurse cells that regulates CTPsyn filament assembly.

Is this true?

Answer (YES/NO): YES